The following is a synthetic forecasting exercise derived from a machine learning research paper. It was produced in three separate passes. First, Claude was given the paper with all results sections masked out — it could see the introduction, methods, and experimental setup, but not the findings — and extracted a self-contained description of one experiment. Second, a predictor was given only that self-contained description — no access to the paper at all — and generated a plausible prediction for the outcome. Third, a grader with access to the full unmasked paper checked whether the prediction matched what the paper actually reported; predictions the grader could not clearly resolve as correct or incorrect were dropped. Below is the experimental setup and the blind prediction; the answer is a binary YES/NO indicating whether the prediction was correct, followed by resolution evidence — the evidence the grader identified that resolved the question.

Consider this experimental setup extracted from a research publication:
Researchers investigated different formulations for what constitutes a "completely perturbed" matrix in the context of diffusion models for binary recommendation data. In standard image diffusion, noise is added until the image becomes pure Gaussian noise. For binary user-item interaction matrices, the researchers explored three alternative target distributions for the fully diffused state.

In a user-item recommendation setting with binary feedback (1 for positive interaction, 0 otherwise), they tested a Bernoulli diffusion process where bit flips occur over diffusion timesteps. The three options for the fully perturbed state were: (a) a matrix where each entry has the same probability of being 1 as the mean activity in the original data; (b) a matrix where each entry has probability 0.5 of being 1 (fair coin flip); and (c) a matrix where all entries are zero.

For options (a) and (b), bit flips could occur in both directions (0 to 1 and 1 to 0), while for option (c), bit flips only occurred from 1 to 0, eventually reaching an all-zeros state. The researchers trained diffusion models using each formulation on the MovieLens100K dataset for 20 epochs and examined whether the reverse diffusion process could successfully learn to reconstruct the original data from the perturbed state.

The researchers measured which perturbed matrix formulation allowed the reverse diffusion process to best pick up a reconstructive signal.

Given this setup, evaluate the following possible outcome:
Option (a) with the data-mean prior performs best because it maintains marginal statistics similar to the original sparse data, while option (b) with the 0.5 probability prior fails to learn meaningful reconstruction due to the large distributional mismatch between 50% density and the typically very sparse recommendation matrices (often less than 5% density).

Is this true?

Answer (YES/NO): NO